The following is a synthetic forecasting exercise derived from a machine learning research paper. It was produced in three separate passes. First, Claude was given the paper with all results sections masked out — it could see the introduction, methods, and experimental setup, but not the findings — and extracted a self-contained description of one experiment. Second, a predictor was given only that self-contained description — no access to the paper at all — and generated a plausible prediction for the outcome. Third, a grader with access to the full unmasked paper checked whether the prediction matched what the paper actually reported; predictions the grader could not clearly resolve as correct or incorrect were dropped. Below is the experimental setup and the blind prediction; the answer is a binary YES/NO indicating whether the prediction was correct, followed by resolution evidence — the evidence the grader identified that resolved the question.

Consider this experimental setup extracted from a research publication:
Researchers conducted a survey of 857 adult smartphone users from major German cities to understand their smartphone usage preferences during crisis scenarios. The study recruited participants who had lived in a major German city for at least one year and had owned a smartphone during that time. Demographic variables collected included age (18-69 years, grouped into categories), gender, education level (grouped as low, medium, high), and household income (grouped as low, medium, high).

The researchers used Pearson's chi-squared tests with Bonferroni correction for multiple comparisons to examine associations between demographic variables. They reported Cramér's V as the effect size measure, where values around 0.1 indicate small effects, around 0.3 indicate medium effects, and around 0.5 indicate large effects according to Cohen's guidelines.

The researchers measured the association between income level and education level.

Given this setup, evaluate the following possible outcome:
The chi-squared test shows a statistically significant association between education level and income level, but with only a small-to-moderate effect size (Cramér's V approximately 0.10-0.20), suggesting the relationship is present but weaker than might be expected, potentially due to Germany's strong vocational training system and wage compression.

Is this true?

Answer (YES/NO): NO